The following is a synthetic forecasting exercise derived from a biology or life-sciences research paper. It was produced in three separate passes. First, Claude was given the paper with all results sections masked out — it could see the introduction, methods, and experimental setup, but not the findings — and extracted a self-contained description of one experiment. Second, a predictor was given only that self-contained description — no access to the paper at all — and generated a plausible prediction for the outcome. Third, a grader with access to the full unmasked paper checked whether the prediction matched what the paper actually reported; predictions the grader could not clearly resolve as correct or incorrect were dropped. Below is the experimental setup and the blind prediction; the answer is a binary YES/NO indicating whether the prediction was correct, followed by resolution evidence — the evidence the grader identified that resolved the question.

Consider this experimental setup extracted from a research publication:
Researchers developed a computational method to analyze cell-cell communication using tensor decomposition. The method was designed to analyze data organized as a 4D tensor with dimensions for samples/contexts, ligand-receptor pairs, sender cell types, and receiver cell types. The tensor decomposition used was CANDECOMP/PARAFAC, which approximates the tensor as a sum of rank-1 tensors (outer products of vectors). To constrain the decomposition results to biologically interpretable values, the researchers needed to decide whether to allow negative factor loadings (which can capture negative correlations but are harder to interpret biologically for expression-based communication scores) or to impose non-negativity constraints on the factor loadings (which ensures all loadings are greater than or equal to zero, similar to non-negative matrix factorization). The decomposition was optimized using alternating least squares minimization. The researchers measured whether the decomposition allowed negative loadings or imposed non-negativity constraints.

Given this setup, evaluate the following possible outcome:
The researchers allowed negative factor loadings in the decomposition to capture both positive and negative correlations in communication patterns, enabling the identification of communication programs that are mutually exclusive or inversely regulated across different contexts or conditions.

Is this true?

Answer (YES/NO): NO